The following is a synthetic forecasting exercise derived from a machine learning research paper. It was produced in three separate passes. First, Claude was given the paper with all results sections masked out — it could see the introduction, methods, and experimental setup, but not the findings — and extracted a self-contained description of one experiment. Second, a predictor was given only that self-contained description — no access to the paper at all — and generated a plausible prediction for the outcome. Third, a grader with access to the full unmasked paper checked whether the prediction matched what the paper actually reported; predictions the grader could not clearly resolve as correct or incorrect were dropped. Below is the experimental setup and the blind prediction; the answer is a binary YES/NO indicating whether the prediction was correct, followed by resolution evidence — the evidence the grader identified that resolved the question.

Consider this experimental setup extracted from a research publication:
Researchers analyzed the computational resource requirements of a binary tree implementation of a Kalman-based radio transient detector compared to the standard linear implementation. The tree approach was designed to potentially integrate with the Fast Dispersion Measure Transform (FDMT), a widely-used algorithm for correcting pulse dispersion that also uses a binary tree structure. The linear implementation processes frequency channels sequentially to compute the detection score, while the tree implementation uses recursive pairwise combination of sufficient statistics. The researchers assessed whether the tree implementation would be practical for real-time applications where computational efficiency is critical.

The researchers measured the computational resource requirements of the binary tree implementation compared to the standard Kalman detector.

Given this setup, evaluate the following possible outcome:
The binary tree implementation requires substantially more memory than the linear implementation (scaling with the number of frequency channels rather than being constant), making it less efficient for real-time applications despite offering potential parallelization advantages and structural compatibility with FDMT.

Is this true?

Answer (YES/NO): NO